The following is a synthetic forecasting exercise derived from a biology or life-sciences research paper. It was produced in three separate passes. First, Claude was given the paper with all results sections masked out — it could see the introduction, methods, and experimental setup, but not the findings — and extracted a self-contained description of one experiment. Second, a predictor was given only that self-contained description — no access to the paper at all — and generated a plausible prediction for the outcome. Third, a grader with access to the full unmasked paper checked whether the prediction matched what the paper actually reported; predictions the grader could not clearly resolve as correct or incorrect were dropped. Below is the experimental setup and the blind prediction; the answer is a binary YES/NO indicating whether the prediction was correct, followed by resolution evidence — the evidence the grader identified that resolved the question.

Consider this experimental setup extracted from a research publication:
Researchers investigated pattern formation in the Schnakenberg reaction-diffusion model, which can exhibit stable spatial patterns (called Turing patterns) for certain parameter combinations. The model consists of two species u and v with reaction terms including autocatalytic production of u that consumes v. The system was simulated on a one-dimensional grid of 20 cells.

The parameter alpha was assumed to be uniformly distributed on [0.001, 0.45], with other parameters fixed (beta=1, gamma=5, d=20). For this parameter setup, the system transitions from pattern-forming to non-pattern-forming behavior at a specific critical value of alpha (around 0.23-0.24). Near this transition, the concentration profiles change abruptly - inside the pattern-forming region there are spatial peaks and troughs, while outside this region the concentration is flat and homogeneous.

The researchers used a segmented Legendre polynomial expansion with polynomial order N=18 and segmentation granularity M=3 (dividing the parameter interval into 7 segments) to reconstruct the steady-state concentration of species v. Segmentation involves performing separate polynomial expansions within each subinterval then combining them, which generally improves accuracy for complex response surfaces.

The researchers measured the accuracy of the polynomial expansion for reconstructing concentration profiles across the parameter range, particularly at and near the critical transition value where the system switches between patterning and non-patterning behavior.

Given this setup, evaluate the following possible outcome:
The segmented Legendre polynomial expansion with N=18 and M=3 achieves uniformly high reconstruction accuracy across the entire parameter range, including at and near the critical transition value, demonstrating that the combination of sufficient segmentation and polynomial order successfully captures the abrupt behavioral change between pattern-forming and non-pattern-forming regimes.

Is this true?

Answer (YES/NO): NO